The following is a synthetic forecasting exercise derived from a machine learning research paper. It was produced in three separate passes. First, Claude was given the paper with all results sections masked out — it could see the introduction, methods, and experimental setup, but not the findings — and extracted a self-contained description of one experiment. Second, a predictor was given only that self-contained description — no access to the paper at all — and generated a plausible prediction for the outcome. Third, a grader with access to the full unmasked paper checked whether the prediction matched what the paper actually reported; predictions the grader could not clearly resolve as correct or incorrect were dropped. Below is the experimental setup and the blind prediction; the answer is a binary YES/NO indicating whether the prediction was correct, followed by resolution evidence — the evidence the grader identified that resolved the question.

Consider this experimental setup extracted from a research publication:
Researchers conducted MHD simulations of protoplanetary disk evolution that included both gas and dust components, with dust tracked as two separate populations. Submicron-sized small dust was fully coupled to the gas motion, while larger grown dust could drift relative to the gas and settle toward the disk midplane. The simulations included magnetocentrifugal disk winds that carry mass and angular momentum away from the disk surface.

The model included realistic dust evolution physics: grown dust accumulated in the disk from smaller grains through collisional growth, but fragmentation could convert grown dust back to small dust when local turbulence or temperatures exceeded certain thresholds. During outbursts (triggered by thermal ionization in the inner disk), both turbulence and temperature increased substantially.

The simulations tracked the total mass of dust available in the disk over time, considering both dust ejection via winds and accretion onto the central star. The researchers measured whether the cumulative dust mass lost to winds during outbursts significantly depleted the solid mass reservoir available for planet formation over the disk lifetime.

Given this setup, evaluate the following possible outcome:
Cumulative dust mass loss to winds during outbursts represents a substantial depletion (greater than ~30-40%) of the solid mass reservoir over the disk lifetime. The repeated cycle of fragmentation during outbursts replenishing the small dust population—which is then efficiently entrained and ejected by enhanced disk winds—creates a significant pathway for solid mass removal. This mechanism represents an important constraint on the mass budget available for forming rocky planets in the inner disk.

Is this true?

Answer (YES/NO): NO